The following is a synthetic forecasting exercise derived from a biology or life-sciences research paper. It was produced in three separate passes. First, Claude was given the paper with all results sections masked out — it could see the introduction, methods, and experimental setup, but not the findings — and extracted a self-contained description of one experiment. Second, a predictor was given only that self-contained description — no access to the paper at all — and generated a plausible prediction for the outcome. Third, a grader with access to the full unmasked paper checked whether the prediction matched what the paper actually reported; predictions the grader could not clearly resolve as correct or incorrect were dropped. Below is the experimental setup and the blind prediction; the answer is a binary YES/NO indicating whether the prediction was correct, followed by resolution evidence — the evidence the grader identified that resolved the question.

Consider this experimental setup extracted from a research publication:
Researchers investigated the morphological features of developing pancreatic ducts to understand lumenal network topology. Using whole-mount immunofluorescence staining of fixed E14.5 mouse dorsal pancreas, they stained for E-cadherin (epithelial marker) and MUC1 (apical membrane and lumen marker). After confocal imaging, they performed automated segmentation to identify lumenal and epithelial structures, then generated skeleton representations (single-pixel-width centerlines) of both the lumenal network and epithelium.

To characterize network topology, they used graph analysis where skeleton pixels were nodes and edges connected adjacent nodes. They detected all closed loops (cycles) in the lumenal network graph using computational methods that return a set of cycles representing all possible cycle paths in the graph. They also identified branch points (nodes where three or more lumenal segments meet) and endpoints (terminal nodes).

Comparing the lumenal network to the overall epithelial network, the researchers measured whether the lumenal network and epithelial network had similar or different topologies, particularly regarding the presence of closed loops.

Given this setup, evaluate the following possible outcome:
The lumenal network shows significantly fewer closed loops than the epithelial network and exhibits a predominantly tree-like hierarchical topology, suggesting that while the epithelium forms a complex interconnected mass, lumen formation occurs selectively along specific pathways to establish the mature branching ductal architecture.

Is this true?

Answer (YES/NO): NO